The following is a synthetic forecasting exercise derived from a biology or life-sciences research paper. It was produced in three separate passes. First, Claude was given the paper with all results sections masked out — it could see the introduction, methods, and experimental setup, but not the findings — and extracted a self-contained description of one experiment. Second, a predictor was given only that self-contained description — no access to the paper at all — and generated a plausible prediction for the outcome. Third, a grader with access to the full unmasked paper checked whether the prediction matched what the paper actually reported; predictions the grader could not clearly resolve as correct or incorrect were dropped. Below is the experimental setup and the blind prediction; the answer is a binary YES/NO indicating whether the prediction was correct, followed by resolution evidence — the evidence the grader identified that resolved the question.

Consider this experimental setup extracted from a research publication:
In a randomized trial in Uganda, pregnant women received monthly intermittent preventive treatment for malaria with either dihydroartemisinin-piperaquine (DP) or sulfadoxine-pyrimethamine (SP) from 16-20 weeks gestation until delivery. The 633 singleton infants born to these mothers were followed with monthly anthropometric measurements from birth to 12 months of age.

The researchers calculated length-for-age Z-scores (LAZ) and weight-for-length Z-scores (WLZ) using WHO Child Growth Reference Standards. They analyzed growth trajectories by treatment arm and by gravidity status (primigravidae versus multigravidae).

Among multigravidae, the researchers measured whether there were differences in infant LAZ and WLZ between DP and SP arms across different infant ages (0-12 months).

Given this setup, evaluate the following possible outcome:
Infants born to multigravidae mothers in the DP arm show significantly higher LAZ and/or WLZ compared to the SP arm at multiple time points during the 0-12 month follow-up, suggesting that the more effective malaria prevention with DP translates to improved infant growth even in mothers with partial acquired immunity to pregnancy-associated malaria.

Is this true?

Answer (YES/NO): NO